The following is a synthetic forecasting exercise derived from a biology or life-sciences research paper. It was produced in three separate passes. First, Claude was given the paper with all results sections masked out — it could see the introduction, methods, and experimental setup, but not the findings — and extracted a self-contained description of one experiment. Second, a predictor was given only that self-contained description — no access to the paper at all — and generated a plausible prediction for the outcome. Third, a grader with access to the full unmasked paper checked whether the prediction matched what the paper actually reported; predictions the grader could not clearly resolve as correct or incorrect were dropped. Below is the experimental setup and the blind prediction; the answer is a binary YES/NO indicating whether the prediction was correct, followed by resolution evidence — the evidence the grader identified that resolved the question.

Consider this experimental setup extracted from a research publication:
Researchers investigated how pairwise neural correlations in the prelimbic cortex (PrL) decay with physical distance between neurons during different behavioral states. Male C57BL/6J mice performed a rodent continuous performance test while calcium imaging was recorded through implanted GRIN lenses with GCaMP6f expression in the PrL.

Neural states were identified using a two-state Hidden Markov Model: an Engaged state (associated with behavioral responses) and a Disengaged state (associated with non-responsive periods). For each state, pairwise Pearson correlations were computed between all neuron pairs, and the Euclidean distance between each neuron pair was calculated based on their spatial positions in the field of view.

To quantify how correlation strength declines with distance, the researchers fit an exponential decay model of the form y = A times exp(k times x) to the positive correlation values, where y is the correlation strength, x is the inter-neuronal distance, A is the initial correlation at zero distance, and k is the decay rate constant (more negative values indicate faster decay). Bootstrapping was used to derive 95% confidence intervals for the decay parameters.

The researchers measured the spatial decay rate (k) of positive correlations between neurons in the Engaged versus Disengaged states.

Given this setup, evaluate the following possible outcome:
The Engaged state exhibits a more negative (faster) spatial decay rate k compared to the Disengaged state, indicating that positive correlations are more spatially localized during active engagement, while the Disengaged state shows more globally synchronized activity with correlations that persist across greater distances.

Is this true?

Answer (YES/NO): YES